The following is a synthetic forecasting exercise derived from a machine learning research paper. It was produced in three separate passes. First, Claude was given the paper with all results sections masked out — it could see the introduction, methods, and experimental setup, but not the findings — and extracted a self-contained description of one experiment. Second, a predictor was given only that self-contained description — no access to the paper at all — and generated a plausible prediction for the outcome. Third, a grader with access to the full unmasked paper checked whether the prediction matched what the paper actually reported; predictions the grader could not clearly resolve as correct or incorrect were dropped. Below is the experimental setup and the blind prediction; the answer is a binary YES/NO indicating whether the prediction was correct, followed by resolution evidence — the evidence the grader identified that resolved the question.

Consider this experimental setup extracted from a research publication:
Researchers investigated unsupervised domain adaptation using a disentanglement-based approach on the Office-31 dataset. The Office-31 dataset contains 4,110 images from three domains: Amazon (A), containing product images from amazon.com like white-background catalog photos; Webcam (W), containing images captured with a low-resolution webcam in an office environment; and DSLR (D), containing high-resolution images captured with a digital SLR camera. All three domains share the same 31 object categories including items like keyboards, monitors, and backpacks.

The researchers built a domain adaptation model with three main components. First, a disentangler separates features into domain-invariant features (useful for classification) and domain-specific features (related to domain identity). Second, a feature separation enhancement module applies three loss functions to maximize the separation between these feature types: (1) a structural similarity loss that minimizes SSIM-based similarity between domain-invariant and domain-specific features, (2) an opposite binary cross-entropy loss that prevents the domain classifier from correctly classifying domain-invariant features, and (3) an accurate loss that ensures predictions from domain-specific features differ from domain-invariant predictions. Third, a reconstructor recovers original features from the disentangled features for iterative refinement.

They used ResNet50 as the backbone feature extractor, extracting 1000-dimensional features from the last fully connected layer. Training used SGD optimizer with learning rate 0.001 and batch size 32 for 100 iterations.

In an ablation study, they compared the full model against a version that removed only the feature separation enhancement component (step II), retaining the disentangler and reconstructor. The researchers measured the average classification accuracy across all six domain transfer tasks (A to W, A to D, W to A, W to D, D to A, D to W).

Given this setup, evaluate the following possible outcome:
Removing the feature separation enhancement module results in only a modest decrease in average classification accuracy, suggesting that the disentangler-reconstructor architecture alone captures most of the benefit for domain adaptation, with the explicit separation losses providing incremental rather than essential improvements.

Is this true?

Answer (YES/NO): NO